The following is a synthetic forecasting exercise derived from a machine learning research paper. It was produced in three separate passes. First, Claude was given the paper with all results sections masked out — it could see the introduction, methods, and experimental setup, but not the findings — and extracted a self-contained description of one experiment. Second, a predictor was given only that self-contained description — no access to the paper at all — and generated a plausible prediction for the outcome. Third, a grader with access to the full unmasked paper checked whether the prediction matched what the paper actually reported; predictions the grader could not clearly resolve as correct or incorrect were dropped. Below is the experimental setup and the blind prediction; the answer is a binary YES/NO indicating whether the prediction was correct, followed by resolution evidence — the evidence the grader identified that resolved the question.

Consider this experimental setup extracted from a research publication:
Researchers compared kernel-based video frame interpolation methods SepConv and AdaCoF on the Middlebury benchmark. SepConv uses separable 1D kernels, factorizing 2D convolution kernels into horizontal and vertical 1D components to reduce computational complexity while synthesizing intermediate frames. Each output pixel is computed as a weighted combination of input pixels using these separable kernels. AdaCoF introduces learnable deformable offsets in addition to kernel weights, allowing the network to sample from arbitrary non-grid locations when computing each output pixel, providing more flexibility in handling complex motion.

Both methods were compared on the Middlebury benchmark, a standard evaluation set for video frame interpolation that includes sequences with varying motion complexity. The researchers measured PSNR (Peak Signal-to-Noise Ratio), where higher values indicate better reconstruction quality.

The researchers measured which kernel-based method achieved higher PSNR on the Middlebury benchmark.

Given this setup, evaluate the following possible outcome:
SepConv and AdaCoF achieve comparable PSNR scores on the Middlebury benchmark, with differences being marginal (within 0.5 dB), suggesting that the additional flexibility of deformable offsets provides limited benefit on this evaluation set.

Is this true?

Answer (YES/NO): YES